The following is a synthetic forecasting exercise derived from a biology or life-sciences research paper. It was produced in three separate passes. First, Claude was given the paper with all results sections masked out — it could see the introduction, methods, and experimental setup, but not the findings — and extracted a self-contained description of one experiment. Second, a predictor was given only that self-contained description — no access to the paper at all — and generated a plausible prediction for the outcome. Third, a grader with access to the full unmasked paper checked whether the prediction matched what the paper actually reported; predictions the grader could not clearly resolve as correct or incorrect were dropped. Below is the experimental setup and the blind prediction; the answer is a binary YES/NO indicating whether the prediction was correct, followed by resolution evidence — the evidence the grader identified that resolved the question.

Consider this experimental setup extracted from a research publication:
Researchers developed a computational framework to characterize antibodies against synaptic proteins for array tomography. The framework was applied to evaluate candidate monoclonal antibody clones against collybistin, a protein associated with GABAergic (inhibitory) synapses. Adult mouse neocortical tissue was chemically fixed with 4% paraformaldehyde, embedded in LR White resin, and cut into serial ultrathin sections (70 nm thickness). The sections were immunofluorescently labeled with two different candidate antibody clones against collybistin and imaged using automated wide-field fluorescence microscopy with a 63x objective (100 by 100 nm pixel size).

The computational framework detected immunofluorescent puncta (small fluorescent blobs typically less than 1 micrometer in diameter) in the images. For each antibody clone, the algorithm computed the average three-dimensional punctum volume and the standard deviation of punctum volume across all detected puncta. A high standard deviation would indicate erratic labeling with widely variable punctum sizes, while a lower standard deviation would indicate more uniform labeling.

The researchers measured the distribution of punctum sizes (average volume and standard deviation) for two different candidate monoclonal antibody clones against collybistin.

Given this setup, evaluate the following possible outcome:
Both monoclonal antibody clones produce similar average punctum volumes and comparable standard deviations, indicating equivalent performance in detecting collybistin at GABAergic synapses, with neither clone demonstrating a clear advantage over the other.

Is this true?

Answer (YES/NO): NO